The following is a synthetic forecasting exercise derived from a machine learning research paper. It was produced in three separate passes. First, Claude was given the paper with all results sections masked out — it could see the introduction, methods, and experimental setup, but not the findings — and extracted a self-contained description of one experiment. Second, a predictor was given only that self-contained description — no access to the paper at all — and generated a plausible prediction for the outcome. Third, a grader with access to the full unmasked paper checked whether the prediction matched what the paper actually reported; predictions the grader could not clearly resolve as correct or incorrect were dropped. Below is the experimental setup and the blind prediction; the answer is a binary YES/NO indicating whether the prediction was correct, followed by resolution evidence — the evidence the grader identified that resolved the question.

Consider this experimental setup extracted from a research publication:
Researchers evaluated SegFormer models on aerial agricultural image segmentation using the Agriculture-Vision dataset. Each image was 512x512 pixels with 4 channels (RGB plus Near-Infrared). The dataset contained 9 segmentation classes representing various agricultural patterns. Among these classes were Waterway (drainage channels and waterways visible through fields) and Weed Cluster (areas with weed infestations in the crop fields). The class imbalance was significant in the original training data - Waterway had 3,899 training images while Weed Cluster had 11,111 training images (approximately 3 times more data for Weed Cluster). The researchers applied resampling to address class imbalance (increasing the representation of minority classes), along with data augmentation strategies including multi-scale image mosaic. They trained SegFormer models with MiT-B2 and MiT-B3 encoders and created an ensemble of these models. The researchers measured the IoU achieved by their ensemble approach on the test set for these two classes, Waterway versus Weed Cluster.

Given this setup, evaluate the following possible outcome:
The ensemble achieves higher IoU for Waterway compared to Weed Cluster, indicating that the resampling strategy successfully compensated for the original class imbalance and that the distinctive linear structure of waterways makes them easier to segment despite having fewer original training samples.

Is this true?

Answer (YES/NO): YES